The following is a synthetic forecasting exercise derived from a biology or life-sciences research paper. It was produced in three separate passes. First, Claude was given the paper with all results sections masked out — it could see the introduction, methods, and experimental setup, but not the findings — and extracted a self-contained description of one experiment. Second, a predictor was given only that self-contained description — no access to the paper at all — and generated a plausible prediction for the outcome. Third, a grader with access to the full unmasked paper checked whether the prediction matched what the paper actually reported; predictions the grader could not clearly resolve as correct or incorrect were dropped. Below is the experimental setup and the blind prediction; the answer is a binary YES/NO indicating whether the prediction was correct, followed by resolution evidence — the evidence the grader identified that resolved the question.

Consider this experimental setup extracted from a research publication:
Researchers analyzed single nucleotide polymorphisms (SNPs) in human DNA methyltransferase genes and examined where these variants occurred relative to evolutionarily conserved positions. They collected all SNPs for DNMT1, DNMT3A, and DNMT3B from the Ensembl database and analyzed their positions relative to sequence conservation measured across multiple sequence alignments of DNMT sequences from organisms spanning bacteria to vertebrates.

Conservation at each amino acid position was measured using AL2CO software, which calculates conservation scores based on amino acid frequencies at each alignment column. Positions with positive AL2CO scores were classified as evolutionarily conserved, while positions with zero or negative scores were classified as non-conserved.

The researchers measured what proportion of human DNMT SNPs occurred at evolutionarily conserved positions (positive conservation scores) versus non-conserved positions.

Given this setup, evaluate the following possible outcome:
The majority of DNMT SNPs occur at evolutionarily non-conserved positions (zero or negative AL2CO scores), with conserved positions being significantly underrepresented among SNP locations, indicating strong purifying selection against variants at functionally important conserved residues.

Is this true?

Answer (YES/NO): NO